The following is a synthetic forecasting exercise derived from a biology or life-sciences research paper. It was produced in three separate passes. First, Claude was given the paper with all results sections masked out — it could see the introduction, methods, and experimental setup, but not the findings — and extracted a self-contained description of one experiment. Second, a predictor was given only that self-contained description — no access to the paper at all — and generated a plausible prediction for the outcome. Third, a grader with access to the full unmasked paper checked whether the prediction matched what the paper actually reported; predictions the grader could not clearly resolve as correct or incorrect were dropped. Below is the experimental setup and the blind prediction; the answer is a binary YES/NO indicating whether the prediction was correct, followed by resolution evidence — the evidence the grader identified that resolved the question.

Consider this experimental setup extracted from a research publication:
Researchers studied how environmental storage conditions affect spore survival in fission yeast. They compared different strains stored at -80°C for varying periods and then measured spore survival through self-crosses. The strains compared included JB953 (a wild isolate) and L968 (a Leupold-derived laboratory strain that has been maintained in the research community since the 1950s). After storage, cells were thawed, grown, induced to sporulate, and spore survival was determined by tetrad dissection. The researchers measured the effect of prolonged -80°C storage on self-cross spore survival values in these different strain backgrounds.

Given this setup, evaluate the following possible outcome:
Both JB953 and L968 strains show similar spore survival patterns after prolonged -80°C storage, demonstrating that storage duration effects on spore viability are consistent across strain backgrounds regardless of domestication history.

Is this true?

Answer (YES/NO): NO